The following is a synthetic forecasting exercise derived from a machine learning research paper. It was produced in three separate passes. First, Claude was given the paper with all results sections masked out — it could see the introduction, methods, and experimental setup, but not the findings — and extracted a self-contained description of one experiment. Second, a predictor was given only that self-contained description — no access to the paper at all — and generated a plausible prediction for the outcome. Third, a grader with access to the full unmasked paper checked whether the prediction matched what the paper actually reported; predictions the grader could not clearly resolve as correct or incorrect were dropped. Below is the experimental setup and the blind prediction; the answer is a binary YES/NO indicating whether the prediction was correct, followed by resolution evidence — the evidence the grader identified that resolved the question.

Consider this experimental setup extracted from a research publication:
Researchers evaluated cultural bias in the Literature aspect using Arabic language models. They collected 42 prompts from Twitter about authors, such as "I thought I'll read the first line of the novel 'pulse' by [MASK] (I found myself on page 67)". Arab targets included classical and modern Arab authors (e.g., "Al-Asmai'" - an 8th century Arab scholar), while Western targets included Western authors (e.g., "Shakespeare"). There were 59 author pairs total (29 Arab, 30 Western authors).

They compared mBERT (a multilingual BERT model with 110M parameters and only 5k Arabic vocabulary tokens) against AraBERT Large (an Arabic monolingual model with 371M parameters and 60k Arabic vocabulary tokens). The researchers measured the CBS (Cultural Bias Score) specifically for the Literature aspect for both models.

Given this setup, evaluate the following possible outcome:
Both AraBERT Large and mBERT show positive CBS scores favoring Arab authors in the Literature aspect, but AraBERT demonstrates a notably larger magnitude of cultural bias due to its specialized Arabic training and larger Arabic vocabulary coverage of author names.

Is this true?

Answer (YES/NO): NO